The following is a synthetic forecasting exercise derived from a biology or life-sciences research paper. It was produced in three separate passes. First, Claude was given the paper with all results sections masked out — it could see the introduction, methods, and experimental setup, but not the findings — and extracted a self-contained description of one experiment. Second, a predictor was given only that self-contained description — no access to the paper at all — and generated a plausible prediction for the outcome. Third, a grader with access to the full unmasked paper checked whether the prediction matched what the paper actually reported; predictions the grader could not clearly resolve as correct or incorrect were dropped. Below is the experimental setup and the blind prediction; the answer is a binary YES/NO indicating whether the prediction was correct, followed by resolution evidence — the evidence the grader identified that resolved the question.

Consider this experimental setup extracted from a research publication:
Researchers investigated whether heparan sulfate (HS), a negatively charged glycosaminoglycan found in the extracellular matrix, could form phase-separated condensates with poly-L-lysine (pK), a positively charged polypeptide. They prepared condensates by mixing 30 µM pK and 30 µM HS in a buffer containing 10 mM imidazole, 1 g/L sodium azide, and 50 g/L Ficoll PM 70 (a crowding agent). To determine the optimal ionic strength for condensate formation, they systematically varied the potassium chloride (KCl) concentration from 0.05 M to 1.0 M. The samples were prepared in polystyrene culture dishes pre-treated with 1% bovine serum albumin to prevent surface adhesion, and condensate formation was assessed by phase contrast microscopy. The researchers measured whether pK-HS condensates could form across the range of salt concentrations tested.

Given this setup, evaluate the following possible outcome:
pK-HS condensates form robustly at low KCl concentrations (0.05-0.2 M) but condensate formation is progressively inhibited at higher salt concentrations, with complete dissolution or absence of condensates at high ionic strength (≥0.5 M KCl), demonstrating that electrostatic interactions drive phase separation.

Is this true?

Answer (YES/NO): YES